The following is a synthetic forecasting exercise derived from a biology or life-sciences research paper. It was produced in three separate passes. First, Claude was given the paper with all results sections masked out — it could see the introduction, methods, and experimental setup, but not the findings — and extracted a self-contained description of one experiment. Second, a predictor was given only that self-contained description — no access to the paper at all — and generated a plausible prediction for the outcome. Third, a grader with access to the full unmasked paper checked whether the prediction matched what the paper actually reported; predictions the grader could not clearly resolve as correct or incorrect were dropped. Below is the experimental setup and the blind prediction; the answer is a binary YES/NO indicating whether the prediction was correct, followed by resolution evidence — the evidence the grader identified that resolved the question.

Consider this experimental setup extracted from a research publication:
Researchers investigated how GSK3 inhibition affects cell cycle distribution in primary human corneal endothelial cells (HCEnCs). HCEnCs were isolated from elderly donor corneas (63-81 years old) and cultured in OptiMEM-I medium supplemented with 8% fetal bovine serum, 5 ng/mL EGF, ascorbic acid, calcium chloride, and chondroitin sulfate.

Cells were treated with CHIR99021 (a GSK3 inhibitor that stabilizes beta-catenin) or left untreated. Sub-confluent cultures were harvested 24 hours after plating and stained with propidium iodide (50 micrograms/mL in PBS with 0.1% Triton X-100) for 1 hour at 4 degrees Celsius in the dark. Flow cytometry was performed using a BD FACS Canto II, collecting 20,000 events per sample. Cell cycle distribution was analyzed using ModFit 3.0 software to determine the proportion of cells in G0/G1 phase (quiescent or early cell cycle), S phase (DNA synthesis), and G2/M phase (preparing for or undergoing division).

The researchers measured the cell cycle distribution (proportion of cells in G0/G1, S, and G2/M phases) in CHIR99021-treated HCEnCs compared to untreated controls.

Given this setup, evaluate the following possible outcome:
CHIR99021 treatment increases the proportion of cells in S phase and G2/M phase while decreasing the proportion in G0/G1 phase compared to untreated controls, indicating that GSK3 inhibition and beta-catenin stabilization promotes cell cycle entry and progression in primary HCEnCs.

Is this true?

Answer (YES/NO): NO